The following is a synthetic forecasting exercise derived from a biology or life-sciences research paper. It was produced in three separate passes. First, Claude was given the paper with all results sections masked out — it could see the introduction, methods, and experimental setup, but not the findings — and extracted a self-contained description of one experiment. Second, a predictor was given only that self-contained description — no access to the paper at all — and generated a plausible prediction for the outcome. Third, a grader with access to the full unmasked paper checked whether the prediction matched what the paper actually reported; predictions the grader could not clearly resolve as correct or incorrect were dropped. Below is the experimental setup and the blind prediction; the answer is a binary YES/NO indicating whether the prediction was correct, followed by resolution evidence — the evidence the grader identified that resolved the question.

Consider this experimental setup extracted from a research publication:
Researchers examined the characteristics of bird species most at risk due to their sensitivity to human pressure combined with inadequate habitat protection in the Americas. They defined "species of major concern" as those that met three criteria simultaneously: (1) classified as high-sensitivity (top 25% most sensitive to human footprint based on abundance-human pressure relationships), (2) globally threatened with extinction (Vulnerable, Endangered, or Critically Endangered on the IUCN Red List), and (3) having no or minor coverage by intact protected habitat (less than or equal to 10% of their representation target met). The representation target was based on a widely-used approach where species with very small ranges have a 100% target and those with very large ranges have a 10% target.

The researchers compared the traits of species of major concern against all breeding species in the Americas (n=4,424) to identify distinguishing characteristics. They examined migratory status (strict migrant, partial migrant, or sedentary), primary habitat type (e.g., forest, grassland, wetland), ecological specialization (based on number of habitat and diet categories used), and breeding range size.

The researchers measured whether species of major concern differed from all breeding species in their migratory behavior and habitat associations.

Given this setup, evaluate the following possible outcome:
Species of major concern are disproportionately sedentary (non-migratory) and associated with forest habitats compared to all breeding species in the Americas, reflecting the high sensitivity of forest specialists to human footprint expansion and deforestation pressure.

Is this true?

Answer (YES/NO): YES